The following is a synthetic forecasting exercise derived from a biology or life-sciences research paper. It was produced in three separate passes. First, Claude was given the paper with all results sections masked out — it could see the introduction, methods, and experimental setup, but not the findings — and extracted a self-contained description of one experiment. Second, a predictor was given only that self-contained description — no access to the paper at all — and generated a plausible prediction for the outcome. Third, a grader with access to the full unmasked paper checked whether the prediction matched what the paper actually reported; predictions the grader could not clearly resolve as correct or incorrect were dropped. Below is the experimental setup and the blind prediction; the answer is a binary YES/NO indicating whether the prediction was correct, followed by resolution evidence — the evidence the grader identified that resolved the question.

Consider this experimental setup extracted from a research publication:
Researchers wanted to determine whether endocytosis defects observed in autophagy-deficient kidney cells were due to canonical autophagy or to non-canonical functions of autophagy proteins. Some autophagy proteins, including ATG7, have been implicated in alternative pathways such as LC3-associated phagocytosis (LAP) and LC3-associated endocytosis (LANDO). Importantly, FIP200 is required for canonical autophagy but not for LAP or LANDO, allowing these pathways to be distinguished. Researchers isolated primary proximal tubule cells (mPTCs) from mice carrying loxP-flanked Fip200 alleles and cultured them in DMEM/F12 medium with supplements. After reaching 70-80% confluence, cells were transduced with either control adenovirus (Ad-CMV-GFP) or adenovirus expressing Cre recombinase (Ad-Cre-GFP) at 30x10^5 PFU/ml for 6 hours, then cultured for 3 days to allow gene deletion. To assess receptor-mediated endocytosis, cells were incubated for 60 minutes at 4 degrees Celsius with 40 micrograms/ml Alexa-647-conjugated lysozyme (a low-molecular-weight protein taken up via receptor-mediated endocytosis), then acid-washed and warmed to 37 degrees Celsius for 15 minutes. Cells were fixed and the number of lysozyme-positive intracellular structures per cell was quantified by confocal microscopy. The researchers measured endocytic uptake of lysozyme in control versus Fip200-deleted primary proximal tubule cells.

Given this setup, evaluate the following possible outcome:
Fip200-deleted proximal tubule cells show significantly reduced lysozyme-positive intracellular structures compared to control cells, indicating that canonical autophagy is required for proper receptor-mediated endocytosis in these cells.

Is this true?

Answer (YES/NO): YES